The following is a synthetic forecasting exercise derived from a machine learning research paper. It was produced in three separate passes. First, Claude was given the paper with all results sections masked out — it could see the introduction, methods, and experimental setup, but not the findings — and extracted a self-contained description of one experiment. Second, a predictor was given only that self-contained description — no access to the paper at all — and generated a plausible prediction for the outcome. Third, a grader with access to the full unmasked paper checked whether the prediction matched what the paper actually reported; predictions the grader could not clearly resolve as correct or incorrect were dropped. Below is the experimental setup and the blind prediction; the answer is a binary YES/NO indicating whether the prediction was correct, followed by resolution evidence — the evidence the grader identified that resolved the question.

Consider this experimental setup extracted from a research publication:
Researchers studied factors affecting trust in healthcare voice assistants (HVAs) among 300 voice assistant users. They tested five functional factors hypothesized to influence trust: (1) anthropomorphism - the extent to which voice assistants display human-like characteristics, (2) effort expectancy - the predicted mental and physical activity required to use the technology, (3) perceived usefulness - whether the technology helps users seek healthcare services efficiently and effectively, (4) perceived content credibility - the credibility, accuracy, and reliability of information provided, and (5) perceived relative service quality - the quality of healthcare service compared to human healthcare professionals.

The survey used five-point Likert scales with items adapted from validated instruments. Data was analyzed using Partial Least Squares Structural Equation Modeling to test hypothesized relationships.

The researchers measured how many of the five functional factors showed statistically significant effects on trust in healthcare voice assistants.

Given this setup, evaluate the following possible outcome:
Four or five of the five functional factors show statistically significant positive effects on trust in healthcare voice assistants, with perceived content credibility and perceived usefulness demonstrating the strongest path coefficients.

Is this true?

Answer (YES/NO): YES